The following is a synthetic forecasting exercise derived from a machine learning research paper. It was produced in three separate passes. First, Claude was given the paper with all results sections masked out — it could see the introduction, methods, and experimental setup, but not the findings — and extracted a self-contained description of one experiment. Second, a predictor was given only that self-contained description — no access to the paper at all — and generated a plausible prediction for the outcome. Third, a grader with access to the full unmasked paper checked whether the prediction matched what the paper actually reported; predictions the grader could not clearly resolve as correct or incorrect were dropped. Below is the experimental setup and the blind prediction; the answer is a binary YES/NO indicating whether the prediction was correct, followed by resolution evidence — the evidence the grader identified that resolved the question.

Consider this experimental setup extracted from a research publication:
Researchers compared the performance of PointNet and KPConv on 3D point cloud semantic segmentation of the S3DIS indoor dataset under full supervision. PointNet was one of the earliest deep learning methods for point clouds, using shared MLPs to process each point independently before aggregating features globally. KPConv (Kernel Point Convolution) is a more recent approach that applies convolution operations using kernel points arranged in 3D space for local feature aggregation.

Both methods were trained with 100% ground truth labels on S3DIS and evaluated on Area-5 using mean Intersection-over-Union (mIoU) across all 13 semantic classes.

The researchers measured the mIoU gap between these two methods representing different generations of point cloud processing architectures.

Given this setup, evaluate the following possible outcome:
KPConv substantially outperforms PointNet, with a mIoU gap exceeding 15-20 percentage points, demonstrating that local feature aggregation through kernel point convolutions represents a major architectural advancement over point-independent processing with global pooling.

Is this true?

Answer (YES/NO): YES